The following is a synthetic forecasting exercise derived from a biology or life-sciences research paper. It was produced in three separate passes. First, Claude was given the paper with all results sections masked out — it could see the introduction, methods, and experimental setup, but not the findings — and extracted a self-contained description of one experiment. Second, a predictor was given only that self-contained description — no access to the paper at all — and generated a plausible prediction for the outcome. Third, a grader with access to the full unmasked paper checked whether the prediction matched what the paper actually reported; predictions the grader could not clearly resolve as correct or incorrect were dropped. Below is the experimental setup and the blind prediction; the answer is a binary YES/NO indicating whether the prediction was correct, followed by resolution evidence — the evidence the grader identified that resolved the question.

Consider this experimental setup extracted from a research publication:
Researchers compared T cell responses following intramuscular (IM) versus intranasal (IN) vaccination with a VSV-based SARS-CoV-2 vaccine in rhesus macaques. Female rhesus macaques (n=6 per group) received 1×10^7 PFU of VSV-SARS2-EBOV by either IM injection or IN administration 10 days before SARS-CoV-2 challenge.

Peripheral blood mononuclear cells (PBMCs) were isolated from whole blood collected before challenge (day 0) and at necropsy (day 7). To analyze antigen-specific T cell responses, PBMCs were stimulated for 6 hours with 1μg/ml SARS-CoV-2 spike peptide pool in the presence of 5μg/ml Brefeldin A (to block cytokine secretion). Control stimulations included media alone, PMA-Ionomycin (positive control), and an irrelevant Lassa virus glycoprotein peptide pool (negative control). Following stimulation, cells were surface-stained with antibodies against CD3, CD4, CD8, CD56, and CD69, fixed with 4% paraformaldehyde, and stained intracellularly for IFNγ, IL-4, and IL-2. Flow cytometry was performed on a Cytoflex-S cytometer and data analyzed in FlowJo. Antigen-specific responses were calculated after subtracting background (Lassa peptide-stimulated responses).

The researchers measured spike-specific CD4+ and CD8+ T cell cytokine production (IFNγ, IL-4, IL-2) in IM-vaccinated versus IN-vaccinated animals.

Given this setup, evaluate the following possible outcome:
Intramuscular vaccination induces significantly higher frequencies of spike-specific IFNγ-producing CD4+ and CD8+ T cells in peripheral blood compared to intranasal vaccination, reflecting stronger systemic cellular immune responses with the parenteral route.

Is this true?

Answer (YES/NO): NO